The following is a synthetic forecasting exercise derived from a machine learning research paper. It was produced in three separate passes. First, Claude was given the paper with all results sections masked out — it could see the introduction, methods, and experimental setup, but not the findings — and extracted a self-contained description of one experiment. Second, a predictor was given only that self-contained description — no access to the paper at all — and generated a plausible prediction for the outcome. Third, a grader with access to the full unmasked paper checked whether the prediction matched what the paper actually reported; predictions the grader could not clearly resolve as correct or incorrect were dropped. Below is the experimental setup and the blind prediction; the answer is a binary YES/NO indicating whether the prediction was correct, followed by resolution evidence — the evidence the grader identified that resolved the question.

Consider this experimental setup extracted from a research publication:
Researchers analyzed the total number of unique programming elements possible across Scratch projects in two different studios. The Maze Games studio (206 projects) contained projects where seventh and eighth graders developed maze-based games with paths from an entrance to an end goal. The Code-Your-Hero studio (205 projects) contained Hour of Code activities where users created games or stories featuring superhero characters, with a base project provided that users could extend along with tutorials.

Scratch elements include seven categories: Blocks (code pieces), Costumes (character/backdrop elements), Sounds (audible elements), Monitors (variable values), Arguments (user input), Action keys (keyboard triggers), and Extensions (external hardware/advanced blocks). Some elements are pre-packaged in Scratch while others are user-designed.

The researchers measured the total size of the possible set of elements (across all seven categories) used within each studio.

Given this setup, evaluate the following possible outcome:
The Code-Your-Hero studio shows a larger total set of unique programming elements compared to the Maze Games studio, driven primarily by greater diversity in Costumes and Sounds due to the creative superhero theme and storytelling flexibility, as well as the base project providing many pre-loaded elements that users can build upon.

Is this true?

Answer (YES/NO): NO